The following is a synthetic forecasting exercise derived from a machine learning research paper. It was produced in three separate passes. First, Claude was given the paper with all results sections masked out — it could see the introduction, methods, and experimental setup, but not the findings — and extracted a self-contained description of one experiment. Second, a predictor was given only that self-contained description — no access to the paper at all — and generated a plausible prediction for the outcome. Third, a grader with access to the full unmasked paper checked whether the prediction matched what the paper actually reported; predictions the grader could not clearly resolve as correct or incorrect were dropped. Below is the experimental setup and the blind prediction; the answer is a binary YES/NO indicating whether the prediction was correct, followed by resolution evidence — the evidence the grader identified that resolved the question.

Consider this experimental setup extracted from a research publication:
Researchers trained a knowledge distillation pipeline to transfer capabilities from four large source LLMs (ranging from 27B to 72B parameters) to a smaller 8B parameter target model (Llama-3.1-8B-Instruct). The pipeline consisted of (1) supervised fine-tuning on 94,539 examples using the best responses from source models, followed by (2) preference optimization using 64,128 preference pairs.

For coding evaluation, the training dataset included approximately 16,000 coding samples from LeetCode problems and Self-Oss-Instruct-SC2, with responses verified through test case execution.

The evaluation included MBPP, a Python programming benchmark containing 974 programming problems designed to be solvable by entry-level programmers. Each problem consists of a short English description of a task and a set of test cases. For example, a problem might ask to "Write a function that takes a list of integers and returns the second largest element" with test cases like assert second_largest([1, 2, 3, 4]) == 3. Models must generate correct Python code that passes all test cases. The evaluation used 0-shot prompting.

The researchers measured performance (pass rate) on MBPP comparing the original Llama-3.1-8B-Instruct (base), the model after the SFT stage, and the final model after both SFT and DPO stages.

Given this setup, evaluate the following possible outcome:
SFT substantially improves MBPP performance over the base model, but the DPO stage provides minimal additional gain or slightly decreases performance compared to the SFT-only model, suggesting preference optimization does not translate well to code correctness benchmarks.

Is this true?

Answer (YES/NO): NO